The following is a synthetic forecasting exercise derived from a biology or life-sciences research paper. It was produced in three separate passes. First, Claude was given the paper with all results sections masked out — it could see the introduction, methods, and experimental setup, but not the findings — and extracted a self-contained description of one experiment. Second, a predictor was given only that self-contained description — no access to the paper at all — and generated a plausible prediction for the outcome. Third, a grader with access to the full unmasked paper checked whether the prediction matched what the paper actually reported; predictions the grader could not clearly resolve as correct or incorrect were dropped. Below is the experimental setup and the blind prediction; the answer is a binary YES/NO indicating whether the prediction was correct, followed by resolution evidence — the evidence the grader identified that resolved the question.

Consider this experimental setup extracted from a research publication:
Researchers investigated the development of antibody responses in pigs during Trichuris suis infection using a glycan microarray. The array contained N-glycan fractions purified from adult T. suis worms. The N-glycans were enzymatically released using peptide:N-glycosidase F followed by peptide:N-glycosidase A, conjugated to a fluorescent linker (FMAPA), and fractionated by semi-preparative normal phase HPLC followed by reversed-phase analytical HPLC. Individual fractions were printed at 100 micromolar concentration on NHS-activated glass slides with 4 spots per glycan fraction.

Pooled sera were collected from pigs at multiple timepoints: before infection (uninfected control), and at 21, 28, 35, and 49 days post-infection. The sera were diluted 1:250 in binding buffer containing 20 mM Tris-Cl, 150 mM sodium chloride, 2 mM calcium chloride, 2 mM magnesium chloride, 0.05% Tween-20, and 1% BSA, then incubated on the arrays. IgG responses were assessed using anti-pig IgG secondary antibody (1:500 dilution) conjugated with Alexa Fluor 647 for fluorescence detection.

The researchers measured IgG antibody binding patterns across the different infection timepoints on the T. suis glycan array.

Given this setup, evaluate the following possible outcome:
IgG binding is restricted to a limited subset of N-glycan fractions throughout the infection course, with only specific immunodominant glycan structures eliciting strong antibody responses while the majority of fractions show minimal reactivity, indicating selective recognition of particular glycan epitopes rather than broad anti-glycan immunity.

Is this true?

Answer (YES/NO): YES